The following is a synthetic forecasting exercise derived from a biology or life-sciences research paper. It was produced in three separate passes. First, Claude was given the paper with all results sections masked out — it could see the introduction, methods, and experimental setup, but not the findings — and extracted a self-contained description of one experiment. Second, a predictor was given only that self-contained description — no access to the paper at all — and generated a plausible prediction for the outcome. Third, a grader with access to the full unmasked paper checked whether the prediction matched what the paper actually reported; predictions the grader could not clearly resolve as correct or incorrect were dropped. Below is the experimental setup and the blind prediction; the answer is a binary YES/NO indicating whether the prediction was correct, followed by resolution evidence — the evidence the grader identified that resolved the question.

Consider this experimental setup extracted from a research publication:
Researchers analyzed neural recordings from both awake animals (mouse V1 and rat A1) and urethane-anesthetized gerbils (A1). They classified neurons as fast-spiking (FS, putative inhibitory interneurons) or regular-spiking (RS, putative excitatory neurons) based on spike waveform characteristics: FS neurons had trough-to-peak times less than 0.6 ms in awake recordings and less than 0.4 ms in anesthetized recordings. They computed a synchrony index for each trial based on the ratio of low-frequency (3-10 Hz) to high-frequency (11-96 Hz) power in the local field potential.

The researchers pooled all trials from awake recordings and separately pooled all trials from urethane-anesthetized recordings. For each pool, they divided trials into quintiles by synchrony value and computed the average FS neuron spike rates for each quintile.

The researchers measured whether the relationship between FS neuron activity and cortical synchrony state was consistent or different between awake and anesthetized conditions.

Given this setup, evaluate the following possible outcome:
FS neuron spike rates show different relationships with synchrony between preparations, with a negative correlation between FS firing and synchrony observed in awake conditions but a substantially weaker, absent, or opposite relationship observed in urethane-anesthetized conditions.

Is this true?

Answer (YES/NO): NO